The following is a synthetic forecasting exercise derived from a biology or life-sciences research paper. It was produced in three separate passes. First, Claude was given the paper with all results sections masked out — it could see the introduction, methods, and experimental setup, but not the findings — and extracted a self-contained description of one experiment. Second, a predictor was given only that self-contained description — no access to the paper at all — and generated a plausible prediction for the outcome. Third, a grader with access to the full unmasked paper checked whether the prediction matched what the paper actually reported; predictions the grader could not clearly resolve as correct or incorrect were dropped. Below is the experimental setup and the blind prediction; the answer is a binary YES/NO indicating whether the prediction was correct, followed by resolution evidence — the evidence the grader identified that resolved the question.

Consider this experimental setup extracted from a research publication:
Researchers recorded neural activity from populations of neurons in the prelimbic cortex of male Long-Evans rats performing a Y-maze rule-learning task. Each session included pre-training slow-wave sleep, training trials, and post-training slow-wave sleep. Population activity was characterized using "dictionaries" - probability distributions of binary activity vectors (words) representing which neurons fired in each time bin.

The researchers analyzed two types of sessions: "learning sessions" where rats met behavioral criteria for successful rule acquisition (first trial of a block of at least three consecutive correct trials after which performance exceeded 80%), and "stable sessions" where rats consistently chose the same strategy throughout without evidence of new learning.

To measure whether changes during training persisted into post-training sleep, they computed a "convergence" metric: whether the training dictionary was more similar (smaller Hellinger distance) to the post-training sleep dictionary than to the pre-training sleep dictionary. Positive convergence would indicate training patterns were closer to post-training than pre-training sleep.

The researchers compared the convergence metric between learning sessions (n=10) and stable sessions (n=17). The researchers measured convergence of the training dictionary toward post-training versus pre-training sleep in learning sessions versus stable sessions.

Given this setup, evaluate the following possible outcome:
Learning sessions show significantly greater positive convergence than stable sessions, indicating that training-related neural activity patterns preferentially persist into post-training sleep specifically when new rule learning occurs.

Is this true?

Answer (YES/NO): YES